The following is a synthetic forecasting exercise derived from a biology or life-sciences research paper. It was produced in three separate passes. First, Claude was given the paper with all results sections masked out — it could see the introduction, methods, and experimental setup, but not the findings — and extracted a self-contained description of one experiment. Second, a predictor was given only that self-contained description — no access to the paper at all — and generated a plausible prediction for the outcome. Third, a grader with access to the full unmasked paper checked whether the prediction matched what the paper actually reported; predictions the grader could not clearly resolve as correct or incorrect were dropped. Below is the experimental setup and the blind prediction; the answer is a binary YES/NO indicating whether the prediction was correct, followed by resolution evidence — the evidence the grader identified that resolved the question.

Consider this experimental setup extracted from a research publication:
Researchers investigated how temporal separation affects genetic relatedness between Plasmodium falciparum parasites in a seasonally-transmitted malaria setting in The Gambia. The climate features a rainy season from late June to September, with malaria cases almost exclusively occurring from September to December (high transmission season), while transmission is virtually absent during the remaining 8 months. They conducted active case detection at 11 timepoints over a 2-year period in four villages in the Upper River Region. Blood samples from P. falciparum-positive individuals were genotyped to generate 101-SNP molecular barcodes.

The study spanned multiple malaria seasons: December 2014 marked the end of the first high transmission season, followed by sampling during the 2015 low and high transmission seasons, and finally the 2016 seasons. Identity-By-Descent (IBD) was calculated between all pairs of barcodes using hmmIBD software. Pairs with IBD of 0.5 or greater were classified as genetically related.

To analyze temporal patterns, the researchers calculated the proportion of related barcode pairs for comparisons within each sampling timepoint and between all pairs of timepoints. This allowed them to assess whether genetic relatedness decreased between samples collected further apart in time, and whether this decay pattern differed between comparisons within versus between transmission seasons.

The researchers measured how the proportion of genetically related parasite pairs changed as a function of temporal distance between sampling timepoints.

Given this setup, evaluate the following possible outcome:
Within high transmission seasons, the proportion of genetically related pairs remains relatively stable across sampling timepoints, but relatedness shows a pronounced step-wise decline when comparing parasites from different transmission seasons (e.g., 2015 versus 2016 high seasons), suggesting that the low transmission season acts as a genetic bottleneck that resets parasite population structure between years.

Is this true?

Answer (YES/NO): NO